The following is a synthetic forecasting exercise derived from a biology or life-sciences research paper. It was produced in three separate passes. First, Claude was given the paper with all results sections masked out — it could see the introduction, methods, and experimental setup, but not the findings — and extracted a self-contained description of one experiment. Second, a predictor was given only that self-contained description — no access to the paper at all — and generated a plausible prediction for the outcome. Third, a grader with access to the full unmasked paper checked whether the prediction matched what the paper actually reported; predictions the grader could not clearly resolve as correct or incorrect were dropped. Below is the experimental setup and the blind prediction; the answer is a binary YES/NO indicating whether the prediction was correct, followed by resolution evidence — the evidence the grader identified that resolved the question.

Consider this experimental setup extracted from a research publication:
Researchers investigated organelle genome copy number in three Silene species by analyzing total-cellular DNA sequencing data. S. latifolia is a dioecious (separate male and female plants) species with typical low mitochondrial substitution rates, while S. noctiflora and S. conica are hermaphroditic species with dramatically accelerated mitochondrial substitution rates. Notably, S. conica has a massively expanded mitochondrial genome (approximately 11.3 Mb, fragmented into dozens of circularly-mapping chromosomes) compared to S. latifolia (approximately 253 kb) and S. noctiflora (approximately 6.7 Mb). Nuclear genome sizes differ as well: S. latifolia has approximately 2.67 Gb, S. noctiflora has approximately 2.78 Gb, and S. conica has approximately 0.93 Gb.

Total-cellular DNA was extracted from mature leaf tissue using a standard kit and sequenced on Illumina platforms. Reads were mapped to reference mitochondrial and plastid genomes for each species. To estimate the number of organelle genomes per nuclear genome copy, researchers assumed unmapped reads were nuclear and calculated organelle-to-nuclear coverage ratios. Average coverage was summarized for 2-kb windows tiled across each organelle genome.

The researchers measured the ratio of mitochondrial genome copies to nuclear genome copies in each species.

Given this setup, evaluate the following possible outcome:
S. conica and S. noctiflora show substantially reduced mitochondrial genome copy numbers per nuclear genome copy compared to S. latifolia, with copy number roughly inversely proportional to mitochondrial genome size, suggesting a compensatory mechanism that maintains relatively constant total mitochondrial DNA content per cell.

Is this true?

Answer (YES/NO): NO